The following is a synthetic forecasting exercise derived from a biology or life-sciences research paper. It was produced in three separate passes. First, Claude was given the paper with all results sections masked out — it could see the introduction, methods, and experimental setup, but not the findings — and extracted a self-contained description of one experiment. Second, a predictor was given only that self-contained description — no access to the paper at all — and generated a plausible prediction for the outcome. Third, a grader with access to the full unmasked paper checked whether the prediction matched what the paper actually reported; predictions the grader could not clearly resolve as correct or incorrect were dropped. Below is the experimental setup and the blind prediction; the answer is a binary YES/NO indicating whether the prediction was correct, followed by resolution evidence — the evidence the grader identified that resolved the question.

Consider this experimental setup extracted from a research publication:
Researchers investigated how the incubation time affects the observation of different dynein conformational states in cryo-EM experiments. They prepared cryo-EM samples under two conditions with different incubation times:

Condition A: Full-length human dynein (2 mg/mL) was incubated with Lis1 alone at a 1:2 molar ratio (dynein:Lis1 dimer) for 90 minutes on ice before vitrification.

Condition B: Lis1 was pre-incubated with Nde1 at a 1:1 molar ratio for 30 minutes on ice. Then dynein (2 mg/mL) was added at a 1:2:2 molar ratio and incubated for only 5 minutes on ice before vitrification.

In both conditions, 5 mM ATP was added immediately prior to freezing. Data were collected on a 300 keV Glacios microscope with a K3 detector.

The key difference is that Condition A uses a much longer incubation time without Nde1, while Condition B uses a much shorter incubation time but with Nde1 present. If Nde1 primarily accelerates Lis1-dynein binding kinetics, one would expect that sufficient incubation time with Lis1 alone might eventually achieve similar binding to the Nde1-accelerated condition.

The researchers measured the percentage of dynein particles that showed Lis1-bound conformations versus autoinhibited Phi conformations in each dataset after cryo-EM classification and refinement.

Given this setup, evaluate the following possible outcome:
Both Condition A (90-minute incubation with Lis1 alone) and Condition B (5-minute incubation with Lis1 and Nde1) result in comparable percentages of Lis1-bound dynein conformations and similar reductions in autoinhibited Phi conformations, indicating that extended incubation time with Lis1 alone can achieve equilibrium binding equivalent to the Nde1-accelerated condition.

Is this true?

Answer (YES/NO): NO